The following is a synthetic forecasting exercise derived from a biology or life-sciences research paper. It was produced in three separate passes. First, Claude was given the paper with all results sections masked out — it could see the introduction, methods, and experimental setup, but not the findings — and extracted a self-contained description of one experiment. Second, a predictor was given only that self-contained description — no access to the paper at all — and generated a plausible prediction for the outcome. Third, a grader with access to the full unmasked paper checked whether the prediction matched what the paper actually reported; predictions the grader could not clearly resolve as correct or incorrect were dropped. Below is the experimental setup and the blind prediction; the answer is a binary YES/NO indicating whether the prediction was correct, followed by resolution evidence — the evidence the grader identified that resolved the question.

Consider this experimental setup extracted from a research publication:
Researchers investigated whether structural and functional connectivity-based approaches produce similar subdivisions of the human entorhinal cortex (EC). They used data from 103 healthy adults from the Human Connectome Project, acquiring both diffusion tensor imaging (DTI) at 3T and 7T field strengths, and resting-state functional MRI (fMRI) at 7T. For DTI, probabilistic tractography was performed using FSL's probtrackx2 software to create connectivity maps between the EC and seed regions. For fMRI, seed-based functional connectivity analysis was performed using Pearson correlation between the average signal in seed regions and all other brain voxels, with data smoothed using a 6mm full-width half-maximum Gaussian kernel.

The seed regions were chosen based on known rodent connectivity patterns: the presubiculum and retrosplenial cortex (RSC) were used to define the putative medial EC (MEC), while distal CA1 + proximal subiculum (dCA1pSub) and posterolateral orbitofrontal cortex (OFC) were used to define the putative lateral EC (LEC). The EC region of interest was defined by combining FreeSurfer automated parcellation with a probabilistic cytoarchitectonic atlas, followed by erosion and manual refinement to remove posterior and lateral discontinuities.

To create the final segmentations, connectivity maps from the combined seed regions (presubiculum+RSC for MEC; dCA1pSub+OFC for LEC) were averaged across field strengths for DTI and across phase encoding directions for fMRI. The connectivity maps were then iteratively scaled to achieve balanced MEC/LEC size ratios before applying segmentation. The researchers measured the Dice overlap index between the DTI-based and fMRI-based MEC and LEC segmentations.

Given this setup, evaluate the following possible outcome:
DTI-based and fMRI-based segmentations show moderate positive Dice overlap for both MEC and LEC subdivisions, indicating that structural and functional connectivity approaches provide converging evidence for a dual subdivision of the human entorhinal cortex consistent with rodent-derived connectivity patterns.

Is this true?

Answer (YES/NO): NO